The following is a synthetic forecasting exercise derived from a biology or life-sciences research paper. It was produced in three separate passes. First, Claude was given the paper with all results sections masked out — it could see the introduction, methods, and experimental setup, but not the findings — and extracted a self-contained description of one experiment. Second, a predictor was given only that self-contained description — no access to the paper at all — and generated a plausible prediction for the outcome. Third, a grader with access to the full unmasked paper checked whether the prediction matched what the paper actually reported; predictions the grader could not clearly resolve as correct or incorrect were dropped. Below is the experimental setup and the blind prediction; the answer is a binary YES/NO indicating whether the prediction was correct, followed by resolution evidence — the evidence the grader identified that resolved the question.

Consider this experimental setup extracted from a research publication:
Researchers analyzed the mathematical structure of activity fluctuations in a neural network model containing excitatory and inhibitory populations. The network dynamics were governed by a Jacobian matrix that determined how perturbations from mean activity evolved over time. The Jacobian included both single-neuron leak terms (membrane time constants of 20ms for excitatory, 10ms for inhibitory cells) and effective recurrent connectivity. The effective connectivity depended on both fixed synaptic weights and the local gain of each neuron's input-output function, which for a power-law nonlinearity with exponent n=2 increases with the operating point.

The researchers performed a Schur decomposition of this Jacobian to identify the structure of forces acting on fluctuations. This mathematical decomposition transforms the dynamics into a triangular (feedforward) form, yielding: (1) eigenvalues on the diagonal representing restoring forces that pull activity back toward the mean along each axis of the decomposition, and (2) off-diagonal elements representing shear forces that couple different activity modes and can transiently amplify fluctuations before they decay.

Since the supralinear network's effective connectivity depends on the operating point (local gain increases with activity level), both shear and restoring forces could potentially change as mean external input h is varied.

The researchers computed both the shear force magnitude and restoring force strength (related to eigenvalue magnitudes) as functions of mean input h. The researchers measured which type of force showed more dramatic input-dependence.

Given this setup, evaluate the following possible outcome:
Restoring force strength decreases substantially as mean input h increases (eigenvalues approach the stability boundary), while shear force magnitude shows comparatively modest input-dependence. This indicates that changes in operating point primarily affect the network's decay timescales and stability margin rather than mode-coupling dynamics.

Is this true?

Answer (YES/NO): NO